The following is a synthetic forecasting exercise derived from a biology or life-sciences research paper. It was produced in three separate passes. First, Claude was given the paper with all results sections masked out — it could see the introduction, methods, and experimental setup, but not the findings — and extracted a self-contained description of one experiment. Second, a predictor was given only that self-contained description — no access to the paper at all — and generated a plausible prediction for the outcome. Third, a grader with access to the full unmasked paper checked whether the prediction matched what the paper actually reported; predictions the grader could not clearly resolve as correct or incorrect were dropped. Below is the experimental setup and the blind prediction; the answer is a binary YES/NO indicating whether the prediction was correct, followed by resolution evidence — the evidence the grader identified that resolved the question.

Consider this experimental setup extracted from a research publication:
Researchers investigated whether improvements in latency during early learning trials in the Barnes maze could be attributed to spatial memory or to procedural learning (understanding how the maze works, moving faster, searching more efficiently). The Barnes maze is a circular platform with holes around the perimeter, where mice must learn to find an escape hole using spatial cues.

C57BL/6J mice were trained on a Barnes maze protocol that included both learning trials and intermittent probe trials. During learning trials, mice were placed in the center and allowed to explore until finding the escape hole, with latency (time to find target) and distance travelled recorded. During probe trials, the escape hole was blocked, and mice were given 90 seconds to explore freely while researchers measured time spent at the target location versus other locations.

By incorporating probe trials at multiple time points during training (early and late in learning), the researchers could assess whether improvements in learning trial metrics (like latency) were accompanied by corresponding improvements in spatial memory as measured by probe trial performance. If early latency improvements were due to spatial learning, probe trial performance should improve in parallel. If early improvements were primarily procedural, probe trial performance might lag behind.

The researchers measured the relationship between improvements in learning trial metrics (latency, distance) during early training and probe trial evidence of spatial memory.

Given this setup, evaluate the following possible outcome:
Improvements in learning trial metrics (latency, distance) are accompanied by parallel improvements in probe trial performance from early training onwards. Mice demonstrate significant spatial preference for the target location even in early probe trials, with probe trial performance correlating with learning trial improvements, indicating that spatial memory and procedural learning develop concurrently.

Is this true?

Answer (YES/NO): NO